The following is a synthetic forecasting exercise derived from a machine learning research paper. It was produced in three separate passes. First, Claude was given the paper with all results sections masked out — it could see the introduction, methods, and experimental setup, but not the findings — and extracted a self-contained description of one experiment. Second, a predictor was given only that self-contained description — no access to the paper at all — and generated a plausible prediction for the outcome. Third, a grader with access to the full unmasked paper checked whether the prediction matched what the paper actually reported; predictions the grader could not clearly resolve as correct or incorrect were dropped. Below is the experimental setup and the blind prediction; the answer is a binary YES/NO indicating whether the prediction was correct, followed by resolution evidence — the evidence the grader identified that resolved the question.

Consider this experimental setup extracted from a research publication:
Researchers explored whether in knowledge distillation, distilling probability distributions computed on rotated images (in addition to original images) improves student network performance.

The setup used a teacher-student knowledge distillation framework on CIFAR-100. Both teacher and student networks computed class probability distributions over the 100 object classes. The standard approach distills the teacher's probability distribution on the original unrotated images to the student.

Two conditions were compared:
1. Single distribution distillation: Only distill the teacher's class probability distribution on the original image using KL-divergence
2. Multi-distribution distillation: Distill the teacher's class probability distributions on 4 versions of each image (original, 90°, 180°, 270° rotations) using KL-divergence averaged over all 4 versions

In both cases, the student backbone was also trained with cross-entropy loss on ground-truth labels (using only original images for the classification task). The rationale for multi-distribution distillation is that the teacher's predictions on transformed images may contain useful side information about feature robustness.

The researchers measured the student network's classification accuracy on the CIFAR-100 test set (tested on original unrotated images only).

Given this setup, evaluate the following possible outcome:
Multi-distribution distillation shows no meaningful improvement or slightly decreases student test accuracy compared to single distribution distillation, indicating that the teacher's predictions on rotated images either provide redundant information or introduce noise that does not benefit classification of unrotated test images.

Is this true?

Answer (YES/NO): NO